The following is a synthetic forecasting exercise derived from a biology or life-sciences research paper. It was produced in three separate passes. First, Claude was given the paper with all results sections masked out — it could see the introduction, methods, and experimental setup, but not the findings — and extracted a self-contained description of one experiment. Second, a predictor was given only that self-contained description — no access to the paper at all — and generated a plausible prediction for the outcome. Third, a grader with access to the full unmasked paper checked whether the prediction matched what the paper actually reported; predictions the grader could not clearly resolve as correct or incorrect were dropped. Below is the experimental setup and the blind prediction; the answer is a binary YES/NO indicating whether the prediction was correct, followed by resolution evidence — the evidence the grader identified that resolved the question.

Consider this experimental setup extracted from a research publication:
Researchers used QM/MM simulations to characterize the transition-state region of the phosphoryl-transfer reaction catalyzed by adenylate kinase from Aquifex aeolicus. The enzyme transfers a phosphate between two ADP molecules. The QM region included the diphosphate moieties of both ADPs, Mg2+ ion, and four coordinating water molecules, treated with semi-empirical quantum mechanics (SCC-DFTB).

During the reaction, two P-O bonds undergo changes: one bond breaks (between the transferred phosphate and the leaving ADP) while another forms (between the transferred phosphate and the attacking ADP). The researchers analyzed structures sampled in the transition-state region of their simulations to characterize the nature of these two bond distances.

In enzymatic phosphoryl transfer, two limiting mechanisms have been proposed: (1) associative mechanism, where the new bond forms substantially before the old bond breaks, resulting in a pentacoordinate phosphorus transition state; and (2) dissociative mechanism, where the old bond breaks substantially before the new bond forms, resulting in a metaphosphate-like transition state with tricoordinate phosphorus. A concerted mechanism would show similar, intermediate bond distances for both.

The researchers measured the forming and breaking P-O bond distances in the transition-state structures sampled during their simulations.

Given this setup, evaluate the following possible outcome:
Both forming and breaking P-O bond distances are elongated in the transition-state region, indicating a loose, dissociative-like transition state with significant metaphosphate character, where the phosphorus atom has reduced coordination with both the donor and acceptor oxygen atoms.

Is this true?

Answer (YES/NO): YES